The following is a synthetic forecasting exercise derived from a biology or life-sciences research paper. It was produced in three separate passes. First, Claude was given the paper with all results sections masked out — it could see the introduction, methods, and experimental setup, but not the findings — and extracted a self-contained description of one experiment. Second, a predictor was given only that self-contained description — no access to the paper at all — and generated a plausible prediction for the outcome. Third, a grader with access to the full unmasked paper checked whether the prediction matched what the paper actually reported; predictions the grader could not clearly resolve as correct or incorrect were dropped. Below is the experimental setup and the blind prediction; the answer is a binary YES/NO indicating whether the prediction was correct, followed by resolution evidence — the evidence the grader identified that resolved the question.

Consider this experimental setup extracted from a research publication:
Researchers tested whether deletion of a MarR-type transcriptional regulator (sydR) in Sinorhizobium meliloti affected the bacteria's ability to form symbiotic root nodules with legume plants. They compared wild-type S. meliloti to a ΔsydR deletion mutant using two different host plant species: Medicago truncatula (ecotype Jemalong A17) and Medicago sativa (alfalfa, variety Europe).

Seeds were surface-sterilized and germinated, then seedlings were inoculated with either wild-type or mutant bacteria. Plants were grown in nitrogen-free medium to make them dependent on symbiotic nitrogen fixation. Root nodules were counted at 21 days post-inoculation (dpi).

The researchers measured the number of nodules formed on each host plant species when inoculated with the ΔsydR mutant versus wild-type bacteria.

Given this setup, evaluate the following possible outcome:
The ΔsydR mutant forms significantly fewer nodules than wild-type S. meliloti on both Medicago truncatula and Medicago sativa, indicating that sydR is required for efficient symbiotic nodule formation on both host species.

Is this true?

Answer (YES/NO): YES